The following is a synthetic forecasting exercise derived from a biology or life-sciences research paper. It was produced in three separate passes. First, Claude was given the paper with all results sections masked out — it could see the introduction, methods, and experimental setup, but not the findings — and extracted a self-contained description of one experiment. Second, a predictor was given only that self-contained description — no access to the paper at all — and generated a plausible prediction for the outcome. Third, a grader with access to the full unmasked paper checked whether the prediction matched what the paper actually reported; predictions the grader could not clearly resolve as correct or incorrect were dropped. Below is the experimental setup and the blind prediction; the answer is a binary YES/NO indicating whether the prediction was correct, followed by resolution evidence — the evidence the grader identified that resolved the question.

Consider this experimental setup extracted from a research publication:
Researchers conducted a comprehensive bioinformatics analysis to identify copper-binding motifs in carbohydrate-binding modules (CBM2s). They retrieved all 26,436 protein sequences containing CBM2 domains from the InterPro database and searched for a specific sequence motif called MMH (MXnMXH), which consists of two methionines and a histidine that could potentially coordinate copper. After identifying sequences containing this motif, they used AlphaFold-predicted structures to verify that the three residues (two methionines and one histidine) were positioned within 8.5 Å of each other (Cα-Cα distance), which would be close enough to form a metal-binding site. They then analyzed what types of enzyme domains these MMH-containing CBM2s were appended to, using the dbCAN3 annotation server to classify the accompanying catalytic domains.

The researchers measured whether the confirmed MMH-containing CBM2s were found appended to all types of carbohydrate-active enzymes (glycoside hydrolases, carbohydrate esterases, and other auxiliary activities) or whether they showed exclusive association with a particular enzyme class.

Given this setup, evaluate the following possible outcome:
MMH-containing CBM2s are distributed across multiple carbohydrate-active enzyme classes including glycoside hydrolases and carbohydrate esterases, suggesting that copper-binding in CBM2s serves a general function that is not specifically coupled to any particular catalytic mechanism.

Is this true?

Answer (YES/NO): NO